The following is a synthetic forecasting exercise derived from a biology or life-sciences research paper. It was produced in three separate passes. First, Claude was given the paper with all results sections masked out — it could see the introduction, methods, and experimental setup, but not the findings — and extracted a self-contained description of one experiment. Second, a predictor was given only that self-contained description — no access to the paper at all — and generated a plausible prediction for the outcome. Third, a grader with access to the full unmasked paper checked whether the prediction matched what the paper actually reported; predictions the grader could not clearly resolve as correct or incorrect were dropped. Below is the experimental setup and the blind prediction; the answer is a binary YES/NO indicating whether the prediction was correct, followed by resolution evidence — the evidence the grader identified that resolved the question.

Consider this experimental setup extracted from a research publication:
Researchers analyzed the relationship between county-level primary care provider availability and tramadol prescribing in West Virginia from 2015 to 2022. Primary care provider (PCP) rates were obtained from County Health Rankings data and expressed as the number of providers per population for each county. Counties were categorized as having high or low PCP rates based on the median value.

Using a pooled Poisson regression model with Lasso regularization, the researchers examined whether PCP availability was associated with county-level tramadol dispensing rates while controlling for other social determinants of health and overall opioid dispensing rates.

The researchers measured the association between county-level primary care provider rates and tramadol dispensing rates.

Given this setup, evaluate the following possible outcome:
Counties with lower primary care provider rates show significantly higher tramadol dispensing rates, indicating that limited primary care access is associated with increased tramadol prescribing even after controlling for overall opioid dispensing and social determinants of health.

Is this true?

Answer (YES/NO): NO